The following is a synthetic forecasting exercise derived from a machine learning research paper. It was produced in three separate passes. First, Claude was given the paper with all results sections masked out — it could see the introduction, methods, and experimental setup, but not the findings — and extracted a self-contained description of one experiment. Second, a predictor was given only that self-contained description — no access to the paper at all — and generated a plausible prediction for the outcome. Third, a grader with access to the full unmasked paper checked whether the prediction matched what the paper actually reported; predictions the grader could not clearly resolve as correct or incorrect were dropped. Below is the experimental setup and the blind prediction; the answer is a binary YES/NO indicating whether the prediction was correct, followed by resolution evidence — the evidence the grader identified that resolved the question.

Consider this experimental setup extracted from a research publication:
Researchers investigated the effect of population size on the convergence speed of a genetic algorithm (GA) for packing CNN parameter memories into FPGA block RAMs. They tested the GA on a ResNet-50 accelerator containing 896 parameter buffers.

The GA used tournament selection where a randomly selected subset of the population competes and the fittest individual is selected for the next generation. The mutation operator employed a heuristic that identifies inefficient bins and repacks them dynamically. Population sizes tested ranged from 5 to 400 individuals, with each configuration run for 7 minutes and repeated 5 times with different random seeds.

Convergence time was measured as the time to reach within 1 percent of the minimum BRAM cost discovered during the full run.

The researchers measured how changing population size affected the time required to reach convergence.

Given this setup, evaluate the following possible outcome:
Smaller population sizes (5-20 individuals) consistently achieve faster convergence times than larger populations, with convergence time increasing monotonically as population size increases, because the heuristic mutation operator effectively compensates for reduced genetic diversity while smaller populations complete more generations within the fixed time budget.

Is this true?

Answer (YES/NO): NO